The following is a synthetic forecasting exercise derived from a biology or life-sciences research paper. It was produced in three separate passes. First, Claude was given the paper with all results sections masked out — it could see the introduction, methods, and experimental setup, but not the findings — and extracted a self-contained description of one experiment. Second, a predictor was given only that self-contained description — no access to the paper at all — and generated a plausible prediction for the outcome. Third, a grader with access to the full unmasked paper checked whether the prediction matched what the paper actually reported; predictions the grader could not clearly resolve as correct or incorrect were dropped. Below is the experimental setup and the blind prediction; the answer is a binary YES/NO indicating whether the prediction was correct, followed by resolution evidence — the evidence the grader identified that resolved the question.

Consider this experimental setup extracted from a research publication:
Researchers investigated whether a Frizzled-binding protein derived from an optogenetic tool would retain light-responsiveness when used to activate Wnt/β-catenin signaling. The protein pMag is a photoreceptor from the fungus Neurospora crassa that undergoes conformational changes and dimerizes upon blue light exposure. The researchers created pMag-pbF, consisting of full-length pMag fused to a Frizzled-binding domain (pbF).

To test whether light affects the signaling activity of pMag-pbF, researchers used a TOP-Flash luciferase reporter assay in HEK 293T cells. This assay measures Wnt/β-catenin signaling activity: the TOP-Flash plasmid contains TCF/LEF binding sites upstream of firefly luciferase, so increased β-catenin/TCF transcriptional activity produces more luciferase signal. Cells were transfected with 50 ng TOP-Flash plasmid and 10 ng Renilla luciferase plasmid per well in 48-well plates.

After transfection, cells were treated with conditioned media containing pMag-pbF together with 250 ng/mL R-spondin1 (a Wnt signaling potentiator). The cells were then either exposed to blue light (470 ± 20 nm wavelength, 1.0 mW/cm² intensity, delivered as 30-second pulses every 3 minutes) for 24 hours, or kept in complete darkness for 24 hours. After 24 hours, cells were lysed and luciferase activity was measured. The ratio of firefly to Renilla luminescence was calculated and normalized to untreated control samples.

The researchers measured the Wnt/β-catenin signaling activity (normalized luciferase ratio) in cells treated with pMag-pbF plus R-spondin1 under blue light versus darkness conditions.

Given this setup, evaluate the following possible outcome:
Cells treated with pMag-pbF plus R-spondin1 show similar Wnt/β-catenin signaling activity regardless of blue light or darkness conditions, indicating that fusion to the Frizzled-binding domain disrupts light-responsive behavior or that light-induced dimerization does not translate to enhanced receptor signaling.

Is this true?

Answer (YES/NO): YES